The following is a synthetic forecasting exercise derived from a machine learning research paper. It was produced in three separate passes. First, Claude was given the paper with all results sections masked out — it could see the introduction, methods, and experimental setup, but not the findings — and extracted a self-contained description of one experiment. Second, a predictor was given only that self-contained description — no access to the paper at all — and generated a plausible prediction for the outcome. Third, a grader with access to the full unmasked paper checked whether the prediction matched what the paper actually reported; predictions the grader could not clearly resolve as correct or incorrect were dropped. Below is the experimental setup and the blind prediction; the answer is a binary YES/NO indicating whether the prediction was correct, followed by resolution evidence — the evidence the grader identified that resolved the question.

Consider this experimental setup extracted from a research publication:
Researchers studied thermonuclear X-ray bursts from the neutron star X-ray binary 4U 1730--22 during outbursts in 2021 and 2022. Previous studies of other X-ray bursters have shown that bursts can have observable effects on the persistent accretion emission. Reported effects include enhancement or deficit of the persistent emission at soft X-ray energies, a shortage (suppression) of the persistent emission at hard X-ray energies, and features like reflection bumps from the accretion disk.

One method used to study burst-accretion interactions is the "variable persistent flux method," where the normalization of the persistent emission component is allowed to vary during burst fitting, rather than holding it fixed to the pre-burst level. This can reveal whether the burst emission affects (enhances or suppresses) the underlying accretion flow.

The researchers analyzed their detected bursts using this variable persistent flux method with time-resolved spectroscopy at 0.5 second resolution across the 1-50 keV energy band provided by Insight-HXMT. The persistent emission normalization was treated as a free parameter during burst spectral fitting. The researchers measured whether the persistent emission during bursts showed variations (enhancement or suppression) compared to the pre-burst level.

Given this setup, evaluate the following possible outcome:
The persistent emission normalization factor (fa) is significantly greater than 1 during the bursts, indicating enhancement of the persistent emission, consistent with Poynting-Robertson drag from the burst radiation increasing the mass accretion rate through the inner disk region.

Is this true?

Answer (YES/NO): YES